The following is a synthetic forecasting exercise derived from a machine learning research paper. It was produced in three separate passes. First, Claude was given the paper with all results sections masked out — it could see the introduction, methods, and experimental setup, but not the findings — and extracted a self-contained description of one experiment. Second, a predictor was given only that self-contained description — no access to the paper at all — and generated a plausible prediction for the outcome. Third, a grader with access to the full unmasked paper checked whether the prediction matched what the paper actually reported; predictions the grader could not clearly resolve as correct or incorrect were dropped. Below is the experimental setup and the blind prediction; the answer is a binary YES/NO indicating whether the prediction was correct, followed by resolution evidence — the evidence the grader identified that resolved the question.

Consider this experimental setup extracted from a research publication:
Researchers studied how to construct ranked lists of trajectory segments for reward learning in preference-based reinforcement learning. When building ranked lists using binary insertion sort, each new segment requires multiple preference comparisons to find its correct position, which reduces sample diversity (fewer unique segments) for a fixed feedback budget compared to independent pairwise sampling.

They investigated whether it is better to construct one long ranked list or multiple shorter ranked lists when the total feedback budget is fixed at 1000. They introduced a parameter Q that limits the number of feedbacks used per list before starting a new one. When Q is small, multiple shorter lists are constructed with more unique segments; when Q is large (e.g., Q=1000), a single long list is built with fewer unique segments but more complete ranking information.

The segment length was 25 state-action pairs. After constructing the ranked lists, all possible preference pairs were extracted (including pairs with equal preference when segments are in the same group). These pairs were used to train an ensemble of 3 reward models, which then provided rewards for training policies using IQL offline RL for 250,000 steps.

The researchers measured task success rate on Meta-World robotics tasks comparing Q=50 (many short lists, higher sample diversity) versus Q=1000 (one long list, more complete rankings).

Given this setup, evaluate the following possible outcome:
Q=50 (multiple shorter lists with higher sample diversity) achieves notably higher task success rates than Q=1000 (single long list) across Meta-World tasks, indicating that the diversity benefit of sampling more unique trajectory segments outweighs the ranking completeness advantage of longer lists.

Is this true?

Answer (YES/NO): NO